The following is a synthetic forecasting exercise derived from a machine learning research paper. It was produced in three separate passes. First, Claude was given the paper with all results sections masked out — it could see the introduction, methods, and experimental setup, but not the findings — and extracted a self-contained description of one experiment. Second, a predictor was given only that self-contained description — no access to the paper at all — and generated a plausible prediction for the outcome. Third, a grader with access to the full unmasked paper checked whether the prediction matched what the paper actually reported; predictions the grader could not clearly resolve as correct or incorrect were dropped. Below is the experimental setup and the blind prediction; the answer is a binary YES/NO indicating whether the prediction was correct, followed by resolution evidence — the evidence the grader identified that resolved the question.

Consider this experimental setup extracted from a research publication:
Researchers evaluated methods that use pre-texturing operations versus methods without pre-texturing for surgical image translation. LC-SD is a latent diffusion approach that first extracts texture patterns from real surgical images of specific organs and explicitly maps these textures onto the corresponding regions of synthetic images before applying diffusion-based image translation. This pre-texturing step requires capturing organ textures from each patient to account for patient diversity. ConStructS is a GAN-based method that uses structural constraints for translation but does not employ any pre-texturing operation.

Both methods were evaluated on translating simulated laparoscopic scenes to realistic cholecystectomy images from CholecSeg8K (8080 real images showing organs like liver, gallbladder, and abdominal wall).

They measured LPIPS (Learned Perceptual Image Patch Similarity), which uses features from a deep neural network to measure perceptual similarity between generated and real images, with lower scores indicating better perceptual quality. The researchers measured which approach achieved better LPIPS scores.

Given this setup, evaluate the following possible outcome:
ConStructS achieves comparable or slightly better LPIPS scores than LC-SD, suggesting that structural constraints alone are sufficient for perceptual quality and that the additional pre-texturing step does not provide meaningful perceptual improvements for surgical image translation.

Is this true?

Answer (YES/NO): YES